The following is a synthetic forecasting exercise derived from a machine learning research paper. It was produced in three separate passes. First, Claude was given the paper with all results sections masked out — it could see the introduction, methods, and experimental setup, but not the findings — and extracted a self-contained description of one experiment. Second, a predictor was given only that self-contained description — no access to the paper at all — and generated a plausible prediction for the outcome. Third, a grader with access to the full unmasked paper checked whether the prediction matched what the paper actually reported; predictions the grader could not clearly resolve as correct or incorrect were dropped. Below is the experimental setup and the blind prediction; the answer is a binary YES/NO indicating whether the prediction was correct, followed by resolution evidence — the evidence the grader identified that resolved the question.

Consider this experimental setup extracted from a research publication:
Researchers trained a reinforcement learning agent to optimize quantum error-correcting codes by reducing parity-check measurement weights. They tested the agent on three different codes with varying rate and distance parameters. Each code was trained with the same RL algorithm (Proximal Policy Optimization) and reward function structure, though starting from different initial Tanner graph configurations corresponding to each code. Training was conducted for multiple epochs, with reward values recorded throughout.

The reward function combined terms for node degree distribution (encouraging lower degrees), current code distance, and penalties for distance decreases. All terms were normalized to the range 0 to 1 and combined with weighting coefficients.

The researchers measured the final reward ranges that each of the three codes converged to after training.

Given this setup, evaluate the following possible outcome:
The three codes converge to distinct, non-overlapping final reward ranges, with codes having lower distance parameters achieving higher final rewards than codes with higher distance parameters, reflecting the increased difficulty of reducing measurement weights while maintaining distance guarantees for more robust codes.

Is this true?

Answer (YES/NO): NO